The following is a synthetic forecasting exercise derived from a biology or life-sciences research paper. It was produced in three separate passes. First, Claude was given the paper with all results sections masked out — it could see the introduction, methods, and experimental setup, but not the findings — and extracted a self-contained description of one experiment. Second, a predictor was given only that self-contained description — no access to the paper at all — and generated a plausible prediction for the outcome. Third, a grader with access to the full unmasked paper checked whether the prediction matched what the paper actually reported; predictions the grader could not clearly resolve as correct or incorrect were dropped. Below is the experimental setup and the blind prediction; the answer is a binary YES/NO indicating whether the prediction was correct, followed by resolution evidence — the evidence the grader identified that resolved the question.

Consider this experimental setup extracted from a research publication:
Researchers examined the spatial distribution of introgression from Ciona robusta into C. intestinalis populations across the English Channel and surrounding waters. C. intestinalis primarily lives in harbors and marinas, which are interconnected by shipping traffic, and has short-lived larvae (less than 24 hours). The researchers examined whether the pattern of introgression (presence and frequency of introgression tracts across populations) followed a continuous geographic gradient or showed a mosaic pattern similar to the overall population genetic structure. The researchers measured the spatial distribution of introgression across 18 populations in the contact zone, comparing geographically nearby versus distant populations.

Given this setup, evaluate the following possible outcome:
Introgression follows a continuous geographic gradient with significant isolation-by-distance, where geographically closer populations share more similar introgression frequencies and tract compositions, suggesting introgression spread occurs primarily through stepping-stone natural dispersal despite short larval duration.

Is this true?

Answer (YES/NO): NO